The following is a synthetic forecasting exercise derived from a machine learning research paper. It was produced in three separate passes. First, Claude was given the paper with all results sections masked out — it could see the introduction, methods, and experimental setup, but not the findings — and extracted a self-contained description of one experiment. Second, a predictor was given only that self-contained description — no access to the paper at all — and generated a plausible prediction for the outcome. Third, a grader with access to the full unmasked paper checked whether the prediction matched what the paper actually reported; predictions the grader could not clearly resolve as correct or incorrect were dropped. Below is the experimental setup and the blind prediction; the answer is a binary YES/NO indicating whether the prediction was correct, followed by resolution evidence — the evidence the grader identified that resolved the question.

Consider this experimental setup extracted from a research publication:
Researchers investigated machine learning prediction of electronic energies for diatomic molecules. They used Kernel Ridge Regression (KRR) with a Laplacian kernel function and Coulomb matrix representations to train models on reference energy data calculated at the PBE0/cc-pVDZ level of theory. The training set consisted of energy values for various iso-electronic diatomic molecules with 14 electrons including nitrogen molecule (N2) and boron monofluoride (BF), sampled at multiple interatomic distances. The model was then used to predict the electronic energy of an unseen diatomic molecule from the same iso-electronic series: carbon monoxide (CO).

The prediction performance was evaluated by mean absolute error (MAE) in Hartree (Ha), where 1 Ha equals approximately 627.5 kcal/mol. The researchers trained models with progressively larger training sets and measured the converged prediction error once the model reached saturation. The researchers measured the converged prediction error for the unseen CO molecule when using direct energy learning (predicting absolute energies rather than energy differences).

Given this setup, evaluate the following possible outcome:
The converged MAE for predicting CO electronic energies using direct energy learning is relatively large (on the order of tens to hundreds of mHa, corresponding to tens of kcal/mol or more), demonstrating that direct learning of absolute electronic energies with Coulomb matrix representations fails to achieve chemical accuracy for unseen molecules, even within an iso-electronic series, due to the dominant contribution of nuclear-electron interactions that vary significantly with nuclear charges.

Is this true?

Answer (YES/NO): YES